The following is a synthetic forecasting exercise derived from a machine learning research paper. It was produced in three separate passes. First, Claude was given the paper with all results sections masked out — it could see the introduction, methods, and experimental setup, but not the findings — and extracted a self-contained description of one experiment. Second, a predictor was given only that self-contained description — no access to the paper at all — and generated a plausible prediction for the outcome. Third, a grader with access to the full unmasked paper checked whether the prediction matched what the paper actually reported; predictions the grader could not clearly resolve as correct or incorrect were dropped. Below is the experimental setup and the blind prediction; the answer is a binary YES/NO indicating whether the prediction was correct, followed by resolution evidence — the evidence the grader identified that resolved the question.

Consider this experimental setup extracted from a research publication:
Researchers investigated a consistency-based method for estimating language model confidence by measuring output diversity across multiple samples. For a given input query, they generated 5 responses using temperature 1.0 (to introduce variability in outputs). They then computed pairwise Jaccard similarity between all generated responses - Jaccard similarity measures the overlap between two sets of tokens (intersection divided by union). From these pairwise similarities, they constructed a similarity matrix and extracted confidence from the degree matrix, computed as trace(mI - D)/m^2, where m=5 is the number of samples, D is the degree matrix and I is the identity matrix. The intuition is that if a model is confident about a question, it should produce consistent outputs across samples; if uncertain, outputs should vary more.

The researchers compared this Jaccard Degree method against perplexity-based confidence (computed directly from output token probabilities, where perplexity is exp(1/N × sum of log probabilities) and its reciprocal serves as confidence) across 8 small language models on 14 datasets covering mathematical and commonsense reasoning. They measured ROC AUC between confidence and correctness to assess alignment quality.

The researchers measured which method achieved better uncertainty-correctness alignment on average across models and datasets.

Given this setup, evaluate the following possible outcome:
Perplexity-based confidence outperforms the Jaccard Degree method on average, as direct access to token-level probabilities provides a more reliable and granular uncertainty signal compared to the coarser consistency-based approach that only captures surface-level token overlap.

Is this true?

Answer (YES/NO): YES